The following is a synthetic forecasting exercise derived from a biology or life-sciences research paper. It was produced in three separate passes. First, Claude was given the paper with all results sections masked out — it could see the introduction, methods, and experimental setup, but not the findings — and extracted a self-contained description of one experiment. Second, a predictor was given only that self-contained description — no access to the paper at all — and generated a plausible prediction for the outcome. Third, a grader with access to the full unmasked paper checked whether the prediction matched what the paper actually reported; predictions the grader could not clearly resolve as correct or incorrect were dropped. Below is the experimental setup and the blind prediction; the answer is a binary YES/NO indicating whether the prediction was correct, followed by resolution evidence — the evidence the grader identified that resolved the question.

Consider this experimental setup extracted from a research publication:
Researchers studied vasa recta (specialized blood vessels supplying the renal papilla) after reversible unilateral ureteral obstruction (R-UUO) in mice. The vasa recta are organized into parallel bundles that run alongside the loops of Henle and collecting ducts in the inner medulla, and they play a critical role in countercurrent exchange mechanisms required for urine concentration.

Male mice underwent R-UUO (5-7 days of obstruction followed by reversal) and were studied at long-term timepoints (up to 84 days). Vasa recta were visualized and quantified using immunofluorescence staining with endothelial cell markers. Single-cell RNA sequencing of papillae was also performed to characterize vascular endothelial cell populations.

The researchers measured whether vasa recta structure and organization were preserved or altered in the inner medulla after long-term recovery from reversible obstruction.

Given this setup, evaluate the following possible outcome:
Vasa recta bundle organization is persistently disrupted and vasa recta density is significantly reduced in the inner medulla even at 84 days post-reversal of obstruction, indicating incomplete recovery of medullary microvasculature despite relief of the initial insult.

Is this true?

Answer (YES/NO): NO